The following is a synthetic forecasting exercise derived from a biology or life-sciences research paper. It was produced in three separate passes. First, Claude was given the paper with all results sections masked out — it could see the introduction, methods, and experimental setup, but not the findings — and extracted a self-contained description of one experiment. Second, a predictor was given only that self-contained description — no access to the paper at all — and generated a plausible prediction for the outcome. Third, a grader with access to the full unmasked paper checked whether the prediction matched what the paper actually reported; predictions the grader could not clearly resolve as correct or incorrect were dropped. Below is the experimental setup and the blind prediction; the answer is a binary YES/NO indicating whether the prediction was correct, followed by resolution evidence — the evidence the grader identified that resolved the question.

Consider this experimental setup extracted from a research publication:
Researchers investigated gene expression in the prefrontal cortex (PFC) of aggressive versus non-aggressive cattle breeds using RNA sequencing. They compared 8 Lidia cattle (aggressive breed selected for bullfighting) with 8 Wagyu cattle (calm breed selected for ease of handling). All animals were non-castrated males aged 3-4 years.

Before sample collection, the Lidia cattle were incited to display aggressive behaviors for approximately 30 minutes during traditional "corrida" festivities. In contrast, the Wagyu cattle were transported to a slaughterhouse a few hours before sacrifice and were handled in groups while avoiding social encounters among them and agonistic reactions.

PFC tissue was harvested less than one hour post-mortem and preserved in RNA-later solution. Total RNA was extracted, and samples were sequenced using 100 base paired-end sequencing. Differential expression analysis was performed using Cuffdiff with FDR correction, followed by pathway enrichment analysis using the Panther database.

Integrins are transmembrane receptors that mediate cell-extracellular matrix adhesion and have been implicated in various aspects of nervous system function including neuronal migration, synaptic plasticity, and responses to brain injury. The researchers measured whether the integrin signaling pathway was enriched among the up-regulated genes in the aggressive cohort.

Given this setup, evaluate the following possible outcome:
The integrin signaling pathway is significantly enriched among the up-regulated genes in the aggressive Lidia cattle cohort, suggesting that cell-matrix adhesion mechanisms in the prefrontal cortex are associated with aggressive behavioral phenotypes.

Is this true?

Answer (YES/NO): YES